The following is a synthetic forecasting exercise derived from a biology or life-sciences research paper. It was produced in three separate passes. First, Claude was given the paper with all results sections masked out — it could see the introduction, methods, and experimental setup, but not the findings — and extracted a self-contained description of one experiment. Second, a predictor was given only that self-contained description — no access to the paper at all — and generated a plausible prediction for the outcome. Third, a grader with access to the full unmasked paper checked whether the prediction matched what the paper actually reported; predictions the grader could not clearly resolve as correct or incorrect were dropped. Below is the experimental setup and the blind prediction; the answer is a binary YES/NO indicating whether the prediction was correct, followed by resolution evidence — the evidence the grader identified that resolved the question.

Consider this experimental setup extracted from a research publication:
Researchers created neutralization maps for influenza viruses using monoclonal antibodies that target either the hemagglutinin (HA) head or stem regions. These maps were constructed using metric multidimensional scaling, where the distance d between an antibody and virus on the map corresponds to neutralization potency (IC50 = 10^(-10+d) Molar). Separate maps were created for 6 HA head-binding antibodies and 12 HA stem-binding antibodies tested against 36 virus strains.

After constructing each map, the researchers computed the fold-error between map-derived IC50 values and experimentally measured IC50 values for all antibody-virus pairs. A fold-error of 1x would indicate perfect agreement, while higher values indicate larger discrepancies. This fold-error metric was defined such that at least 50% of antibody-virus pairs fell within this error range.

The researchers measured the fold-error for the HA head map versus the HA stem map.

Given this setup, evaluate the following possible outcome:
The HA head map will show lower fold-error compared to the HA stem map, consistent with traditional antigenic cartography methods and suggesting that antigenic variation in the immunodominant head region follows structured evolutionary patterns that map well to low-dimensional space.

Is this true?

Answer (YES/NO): NO